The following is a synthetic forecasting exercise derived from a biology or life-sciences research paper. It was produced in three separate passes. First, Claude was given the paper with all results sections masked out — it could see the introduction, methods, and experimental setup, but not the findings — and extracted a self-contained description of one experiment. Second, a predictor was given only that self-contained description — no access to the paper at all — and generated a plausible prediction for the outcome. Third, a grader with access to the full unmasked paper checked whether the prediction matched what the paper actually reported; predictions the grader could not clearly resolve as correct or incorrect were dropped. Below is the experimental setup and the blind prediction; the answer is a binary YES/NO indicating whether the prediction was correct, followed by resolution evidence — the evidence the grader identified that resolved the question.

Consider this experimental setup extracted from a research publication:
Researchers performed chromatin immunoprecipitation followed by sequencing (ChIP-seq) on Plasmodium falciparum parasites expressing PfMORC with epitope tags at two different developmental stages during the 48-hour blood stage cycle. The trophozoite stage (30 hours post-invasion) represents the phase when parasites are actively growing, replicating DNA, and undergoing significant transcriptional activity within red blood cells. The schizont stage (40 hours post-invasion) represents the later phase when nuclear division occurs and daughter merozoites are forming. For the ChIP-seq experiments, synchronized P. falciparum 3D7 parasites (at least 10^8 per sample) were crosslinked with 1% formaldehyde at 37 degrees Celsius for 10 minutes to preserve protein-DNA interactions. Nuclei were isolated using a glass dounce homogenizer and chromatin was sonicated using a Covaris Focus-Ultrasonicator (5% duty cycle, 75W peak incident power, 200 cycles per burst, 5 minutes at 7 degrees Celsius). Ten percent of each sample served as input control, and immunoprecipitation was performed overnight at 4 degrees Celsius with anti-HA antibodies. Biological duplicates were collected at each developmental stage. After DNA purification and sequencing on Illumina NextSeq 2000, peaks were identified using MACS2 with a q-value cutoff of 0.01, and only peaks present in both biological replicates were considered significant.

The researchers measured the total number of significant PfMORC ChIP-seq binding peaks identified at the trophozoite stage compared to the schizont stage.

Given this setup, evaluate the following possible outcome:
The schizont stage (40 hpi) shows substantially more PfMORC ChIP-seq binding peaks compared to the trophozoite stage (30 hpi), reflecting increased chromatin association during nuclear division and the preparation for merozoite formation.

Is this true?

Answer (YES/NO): NO